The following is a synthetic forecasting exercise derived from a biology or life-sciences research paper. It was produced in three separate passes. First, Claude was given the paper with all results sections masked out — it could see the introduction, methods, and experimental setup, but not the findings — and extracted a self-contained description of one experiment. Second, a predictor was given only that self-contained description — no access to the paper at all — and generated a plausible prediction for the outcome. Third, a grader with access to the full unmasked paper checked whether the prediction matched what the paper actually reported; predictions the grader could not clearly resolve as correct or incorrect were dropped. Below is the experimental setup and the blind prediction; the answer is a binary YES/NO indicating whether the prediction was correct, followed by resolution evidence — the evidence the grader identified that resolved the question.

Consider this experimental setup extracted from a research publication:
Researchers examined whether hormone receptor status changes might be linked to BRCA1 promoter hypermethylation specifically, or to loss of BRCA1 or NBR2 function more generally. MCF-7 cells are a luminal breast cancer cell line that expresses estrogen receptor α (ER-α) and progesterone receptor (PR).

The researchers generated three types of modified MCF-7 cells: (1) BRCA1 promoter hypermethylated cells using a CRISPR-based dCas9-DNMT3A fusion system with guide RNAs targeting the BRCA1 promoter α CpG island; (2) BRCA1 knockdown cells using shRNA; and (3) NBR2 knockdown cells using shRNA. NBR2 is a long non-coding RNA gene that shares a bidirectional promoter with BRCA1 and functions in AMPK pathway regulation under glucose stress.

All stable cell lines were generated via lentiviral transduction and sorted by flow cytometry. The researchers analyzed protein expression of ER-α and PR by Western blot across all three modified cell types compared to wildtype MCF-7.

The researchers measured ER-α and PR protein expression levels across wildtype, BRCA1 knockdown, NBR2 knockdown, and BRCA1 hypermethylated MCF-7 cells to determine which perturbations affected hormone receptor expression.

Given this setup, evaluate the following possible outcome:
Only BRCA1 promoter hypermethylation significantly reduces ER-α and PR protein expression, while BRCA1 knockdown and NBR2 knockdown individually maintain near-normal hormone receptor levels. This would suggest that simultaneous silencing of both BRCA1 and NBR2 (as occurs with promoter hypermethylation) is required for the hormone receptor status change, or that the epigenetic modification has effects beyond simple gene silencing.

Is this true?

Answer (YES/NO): NO